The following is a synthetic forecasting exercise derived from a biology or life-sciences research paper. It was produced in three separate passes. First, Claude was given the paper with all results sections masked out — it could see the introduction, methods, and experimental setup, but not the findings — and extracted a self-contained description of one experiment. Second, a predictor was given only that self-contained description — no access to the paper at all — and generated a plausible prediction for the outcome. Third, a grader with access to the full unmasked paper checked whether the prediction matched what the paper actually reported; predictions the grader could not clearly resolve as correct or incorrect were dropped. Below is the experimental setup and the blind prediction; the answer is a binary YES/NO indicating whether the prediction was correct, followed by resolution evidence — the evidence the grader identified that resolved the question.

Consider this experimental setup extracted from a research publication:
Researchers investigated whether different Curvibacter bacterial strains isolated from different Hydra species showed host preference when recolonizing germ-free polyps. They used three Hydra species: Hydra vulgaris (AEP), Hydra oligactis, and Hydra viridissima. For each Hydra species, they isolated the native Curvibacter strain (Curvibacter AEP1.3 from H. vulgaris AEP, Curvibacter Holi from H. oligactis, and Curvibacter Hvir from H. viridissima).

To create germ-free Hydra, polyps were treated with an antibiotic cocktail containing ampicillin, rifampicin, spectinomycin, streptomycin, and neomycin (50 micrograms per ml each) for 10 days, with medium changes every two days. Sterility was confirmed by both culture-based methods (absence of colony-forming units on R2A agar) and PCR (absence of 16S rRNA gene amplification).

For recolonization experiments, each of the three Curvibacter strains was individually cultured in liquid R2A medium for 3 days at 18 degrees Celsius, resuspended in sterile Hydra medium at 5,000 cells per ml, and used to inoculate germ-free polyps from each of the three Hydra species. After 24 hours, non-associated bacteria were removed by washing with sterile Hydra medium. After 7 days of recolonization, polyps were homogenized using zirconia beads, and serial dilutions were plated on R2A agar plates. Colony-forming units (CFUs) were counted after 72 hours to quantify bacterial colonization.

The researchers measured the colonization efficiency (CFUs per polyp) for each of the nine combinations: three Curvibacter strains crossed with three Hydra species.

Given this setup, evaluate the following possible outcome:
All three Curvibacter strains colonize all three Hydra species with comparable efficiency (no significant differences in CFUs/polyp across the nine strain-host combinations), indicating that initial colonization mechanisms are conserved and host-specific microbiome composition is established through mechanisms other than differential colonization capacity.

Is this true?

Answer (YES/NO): NO